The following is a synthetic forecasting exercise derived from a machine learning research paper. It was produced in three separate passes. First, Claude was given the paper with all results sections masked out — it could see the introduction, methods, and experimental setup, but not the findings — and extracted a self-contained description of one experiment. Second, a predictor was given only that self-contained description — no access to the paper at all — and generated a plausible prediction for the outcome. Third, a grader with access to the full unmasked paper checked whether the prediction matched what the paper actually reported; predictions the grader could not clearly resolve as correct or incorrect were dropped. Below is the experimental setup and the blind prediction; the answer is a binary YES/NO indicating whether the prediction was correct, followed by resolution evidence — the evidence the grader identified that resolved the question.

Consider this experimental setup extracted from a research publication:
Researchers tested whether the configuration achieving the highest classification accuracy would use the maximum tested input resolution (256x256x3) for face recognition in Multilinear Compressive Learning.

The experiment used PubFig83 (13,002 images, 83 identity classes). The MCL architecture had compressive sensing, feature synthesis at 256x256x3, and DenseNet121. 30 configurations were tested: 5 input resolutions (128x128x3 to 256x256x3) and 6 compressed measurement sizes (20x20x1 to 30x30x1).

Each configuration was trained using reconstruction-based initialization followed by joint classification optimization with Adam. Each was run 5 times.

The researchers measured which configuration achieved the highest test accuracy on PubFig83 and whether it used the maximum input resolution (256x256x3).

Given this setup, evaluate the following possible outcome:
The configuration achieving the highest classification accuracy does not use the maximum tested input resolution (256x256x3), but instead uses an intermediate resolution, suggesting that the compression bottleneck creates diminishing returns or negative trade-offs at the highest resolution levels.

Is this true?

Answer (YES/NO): NO